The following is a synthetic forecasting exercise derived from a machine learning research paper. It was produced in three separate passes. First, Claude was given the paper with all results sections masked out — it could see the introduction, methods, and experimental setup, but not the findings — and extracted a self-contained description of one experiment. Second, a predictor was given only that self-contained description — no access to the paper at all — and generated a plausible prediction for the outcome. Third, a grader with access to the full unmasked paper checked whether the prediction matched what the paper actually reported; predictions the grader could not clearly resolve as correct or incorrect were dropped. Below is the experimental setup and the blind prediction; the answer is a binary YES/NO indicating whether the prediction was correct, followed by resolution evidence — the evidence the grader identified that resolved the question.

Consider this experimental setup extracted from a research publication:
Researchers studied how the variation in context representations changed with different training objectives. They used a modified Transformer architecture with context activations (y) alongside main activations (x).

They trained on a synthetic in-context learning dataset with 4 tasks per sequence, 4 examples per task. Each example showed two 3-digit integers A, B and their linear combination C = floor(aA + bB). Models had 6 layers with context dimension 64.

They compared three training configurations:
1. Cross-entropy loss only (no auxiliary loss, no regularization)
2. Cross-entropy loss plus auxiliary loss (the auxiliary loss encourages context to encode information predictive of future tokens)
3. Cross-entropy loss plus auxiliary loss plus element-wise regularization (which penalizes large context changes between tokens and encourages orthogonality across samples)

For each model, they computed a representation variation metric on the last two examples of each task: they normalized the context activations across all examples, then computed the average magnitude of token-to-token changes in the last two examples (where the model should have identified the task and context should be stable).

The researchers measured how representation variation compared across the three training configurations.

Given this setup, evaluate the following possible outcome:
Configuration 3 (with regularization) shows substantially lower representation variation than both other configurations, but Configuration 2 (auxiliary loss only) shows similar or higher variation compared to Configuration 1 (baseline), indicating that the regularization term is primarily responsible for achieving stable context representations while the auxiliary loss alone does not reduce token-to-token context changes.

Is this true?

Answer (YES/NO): NO